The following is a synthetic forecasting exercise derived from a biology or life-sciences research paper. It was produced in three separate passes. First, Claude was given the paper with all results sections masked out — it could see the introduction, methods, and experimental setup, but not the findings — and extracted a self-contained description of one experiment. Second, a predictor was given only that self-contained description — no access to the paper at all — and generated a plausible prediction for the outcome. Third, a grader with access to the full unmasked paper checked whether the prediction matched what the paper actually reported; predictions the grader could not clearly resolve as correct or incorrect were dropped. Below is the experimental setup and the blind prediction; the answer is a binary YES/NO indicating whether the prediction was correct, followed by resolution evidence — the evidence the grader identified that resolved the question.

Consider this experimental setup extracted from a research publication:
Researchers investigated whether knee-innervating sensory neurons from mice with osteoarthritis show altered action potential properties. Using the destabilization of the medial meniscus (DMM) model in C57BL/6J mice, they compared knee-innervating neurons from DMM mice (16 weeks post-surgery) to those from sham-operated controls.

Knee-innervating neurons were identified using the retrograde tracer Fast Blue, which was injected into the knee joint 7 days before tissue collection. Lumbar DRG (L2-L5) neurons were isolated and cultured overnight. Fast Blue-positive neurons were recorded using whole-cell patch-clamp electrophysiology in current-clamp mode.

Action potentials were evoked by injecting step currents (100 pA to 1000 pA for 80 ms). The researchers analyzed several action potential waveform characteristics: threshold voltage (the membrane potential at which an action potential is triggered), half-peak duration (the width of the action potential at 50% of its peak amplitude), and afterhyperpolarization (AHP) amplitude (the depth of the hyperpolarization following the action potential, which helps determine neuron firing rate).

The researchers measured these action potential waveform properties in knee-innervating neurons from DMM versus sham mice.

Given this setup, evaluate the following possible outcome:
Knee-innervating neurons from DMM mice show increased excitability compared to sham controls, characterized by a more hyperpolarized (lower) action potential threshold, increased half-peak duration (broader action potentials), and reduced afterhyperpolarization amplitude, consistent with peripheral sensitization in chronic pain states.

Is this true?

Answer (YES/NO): NO